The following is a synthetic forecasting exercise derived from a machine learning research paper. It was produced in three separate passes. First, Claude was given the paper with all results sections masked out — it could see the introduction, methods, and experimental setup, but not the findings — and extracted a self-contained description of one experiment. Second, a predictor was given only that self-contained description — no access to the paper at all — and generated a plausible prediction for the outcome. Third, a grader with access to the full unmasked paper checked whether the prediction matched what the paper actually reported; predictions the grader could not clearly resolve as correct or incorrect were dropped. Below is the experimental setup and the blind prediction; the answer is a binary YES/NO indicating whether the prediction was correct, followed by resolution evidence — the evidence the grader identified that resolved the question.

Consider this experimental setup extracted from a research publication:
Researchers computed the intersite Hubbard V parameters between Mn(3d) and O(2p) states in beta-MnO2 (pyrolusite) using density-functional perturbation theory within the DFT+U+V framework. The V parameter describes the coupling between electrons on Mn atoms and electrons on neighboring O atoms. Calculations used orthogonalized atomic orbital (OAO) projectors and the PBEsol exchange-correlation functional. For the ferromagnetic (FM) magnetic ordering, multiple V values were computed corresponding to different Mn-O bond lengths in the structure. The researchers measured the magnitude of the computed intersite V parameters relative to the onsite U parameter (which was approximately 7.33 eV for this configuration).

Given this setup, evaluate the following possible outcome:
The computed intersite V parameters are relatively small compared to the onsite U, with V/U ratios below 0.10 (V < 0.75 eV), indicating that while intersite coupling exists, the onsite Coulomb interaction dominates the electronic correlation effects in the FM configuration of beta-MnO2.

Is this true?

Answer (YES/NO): NO